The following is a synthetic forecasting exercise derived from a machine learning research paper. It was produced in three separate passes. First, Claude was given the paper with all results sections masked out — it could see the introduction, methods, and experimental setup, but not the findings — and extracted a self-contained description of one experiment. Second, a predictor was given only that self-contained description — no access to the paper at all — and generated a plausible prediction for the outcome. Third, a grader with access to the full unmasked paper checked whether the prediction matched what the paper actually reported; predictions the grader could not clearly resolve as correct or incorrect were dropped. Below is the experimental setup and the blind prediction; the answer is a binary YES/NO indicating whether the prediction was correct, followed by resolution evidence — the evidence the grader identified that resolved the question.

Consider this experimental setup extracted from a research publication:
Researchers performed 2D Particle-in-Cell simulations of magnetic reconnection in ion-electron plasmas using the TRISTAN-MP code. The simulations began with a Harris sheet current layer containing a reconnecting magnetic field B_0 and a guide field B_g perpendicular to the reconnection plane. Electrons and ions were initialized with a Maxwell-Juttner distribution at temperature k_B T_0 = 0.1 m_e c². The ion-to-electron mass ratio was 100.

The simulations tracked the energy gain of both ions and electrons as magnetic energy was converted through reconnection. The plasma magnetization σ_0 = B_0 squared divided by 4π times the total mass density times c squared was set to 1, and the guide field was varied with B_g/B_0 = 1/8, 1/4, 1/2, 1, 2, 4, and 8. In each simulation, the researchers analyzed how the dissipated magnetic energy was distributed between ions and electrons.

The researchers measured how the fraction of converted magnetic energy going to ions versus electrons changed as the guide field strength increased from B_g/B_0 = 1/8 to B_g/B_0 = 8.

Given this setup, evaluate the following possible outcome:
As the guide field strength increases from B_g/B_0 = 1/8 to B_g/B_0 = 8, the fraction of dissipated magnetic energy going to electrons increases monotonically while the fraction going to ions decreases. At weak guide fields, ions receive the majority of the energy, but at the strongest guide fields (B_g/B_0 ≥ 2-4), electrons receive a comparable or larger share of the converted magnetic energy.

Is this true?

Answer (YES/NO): YES